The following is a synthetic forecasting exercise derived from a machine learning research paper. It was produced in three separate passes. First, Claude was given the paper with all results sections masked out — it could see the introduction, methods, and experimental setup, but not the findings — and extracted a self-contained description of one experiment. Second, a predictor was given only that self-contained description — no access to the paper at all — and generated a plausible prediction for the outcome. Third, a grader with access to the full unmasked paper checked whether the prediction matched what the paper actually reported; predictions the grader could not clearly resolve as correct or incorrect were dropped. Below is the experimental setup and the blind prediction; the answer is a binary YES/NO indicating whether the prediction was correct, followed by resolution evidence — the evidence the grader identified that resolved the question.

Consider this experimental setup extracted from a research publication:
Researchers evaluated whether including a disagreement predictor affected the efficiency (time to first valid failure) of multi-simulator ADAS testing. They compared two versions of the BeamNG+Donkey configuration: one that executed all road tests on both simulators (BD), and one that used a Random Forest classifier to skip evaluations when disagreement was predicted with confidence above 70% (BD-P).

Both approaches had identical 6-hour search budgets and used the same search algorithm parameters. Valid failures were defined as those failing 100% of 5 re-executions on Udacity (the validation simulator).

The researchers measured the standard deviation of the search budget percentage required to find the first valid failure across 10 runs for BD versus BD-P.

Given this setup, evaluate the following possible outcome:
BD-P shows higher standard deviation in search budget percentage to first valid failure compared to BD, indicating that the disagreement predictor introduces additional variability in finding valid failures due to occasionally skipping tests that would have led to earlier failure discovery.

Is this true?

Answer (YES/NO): NO